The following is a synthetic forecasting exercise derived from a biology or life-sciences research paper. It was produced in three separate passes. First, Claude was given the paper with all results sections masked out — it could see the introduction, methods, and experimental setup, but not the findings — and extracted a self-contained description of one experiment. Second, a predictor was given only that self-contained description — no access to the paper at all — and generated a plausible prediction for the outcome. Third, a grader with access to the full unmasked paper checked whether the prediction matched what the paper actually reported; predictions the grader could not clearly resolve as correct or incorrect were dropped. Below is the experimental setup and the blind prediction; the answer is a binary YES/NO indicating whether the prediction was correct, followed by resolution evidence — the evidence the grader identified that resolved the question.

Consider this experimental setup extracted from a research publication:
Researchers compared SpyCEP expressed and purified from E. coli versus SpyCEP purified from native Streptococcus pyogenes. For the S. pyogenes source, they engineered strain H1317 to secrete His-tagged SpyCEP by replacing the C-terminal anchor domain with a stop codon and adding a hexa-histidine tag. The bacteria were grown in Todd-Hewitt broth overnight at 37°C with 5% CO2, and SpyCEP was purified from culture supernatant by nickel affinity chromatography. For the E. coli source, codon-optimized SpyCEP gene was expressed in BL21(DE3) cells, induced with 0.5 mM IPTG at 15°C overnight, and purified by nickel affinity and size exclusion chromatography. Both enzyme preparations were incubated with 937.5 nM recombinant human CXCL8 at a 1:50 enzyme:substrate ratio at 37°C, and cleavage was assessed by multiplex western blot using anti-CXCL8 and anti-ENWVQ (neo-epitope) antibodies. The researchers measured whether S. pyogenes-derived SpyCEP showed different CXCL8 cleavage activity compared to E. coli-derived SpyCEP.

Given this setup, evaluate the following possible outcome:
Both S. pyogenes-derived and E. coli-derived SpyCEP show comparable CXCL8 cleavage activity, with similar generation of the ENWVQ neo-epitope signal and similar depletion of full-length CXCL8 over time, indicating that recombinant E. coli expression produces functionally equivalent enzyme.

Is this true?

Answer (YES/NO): YES